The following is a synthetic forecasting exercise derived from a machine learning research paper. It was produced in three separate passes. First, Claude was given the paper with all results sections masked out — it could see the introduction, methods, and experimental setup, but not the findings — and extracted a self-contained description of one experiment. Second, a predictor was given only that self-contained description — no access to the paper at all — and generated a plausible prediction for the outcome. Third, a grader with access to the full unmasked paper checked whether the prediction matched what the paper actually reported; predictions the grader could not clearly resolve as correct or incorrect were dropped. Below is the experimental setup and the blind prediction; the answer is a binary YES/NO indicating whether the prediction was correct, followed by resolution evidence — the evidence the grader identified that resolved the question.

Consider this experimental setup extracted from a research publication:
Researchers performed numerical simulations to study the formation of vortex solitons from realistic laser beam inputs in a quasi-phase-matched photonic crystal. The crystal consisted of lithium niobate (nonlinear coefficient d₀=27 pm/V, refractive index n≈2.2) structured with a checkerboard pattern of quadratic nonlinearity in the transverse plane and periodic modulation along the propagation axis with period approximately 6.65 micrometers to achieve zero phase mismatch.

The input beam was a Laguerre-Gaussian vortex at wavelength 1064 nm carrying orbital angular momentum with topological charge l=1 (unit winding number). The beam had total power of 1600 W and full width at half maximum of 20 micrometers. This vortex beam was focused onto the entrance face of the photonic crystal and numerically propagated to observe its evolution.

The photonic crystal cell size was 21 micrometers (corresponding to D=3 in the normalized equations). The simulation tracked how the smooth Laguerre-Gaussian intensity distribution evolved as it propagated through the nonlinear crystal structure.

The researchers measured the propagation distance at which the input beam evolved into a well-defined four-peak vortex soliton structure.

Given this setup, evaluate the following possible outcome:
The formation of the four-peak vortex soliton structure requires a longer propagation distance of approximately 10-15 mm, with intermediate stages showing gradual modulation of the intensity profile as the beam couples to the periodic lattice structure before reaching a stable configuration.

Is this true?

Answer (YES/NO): NO